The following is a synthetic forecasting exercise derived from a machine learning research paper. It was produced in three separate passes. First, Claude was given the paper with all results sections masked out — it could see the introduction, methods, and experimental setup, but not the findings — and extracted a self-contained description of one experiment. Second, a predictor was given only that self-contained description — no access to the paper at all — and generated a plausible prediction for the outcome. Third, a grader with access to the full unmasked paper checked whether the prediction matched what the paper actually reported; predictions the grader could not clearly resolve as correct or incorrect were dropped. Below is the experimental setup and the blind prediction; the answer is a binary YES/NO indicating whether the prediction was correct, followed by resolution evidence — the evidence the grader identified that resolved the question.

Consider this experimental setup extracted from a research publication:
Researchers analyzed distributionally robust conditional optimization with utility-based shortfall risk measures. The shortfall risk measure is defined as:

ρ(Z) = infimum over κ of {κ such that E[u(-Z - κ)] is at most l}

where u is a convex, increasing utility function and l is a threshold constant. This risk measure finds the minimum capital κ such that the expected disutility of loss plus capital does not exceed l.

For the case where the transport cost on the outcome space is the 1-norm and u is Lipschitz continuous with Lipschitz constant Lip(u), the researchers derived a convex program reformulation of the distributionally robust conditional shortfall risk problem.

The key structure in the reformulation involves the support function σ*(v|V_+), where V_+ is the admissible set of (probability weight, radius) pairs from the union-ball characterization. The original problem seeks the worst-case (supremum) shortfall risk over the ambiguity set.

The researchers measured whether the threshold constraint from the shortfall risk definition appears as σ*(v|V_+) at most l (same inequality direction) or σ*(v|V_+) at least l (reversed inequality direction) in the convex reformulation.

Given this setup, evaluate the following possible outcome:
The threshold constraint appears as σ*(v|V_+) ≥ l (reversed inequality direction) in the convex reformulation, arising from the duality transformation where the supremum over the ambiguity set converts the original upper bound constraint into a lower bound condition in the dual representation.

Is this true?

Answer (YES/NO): NO